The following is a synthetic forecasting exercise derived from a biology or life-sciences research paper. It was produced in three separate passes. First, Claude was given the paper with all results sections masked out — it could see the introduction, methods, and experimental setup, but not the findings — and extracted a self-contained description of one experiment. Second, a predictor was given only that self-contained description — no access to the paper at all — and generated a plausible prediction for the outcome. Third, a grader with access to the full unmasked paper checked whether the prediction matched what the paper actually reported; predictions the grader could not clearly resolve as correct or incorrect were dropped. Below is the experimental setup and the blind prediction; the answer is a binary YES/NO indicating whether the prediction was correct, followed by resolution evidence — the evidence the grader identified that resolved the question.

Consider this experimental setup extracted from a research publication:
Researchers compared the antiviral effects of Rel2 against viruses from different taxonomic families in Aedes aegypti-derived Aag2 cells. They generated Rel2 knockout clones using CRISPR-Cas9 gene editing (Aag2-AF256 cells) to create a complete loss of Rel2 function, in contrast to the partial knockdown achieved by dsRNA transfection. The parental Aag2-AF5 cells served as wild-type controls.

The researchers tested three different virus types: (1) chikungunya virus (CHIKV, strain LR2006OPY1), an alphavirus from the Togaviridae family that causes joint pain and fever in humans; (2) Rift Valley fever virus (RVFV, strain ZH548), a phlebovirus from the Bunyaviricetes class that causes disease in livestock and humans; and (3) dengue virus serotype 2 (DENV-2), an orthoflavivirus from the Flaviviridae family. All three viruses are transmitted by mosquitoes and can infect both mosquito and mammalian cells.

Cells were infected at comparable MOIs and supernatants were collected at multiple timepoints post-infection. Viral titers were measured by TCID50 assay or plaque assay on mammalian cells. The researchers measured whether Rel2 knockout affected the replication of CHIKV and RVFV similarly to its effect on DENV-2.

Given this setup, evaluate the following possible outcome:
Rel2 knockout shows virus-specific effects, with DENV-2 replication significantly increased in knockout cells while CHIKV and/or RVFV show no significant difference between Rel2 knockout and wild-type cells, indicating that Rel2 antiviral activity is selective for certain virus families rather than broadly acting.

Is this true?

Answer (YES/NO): YES